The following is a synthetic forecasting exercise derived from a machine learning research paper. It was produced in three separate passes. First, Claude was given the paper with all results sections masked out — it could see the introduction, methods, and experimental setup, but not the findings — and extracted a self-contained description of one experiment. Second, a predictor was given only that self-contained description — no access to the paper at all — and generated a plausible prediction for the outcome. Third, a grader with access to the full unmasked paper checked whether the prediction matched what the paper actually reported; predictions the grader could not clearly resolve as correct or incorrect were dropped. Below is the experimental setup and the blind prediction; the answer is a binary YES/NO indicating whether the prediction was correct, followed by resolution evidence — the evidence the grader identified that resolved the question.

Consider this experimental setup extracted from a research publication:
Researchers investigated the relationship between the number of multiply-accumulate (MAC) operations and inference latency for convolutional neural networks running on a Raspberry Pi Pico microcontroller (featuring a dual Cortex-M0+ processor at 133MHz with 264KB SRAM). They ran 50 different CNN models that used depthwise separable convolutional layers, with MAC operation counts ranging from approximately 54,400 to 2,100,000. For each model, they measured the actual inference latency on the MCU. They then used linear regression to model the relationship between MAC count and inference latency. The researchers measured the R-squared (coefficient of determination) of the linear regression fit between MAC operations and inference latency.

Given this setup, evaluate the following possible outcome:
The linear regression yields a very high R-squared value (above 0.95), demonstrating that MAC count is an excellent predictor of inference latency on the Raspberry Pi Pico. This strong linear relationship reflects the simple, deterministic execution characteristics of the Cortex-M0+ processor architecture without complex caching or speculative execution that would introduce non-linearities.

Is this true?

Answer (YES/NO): YES